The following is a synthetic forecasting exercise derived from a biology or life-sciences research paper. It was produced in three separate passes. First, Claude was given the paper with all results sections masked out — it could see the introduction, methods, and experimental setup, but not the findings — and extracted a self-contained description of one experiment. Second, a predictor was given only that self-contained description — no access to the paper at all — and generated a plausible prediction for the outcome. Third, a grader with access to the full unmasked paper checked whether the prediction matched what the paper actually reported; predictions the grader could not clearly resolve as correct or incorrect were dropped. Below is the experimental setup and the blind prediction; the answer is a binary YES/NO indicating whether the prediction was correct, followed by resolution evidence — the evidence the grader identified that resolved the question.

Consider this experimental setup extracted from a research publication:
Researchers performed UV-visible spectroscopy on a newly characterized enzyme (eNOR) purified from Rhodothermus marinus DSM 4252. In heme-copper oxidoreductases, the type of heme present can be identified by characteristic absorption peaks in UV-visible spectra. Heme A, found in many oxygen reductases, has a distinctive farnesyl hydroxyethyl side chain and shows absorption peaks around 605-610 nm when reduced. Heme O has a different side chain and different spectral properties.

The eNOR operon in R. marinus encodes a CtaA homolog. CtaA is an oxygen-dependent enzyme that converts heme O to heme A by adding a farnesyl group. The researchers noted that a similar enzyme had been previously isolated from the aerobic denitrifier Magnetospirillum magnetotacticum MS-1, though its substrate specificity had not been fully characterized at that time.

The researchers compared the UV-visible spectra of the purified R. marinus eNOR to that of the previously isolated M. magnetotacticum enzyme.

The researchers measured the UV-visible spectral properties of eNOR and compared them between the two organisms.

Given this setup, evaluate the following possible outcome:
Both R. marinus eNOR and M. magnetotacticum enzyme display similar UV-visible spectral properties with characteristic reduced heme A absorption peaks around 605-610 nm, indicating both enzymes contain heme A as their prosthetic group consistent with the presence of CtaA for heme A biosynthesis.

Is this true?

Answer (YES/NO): NO